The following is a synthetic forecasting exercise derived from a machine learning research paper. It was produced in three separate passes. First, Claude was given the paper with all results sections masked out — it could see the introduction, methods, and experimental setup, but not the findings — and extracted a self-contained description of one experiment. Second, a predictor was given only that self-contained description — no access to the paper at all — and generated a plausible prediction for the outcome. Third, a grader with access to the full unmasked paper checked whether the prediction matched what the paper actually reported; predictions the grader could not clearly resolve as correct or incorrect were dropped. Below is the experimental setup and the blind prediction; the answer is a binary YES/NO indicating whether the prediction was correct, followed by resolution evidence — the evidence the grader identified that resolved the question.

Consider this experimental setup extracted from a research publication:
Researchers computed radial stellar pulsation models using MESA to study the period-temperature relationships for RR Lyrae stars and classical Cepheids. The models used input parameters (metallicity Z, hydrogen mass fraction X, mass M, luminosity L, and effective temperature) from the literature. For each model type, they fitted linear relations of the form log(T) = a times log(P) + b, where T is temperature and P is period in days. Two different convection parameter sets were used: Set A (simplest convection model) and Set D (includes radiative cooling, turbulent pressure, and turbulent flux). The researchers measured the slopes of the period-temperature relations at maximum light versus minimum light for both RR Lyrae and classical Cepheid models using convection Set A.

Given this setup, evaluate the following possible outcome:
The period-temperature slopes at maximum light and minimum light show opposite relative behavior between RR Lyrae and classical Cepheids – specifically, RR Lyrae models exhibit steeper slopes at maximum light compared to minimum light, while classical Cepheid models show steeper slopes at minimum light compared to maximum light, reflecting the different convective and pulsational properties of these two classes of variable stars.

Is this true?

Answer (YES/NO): YES